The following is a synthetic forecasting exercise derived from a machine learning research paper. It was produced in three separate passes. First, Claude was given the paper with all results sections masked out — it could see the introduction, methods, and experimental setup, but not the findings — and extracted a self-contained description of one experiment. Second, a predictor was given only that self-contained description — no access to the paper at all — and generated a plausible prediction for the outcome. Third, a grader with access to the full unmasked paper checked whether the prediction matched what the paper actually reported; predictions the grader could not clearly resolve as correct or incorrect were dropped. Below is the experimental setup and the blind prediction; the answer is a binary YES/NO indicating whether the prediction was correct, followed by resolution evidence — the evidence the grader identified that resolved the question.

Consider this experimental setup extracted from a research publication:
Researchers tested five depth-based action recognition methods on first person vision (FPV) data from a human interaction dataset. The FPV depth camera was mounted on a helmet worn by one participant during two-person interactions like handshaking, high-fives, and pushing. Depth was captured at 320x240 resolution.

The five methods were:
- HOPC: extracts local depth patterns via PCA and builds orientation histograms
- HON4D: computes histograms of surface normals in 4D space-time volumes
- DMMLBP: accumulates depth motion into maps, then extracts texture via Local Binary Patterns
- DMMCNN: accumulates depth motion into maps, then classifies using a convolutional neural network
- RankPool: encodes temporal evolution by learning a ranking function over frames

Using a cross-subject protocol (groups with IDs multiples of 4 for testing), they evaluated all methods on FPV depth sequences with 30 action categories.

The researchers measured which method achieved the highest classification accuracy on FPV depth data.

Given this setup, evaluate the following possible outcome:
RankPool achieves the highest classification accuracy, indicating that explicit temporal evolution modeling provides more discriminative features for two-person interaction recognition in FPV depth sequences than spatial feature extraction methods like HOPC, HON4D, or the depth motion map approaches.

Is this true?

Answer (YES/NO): NO